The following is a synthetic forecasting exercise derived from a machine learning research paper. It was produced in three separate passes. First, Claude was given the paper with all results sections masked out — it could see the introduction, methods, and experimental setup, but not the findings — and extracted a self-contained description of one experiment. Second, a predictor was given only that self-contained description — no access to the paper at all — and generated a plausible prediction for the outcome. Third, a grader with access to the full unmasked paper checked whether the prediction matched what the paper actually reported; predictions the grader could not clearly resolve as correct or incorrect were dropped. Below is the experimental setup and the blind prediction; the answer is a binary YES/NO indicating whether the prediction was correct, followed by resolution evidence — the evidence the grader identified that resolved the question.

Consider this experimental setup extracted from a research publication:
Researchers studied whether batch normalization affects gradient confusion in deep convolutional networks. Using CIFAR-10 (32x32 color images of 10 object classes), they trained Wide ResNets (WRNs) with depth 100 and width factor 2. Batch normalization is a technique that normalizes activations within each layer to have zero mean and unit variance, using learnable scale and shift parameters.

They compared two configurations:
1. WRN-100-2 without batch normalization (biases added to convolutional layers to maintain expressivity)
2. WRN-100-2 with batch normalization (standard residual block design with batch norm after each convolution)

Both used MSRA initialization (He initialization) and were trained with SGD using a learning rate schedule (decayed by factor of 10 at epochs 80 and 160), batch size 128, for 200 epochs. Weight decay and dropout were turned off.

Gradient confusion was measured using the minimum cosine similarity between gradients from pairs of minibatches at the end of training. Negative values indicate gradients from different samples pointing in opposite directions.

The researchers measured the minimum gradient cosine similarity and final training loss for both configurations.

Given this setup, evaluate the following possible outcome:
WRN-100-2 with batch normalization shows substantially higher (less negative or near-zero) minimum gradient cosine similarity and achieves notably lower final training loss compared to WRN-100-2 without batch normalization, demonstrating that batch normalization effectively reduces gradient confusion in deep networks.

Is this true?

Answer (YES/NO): YES